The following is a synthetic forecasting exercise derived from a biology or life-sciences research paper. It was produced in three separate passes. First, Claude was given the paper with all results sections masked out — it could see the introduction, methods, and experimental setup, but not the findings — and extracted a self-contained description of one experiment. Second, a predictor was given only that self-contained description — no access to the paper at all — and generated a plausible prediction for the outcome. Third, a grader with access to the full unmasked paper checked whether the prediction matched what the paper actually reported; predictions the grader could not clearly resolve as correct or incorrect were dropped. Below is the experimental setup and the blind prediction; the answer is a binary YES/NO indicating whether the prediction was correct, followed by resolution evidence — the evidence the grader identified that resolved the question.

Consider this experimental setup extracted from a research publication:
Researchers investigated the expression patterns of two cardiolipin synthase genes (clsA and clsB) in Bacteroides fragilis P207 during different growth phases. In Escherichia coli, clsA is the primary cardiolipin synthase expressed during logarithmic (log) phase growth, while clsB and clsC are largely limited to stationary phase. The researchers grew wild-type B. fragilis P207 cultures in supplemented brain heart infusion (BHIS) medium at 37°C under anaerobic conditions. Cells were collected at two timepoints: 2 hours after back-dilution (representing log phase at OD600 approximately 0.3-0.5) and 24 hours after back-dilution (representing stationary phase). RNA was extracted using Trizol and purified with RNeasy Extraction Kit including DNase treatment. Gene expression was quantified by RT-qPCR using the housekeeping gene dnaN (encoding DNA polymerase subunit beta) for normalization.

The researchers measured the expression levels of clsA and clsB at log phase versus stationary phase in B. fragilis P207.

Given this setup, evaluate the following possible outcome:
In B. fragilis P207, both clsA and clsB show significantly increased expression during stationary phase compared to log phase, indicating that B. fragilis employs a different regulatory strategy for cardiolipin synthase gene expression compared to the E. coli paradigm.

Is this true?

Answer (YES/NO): NO